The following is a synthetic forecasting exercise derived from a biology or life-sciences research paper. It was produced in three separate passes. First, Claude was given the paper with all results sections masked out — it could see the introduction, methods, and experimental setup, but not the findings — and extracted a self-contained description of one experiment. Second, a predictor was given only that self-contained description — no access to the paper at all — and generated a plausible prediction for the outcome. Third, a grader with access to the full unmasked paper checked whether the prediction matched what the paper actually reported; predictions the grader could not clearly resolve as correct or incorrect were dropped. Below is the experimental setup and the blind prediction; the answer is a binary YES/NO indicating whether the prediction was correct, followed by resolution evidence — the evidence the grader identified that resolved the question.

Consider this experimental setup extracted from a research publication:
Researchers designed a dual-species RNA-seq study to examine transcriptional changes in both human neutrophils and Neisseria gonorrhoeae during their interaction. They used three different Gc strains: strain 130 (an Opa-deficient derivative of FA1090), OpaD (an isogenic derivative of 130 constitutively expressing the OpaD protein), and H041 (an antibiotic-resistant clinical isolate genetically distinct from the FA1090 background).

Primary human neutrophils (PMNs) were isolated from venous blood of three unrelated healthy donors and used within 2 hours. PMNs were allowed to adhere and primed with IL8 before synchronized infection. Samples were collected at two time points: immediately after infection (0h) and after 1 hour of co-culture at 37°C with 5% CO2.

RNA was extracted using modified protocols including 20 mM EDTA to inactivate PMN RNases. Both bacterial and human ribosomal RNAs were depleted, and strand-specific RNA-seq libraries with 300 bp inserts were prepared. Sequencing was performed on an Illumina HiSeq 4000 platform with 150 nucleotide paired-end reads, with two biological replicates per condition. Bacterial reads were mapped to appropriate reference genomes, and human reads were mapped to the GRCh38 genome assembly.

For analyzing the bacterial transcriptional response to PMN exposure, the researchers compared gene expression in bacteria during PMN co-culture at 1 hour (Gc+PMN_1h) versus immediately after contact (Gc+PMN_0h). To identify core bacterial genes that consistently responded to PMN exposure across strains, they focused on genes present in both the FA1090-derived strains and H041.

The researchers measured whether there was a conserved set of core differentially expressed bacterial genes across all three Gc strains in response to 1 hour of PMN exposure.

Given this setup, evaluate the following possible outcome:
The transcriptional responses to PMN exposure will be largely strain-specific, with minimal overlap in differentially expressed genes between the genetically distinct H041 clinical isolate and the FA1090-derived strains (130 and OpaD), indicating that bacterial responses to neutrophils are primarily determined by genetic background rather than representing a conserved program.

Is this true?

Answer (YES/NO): NO